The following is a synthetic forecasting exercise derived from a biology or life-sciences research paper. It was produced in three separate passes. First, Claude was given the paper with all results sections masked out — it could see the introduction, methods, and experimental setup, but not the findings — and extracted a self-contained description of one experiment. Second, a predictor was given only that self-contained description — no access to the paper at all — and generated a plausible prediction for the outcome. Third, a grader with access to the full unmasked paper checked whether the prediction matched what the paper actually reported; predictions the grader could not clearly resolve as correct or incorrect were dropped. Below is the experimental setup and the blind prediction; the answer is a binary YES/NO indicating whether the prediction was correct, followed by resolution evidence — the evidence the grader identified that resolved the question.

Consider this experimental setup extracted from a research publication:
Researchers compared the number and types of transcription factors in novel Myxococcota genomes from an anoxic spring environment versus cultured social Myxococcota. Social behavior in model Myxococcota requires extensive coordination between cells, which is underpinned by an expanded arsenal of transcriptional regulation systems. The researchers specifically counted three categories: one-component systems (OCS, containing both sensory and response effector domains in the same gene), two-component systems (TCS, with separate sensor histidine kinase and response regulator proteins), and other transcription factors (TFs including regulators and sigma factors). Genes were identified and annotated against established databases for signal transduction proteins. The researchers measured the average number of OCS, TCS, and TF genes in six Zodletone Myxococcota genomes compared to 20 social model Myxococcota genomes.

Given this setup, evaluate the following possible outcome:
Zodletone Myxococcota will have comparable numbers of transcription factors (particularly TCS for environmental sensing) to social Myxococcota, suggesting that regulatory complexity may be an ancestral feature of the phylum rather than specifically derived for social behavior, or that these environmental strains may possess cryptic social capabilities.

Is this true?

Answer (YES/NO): NO